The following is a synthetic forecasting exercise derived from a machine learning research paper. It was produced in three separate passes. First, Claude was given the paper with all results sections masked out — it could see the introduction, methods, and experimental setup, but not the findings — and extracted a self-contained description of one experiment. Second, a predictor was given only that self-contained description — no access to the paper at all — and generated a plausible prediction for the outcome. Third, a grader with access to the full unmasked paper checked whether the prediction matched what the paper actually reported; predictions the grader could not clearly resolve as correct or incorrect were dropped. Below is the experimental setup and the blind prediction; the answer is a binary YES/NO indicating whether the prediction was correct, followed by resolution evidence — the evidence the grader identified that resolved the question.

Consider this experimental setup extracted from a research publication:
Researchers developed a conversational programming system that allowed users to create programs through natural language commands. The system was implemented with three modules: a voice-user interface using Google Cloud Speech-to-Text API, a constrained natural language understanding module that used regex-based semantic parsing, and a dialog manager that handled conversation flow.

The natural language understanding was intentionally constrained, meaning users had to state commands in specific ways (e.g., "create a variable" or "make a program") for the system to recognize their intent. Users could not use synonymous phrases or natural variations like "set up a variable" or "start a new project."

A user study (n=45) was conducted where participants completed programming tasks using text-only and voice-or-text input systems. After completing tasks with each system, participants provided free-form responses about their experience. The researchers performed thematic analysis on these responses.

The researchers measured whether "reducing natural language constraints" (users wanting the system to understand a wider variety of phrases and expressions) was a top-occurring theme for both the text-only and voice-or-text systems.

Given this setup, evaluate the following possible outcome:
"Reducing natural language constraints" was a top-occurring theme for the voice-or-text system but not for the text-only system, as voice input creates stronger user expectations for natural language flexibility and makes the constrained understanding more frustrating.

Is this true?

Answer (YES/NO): NO